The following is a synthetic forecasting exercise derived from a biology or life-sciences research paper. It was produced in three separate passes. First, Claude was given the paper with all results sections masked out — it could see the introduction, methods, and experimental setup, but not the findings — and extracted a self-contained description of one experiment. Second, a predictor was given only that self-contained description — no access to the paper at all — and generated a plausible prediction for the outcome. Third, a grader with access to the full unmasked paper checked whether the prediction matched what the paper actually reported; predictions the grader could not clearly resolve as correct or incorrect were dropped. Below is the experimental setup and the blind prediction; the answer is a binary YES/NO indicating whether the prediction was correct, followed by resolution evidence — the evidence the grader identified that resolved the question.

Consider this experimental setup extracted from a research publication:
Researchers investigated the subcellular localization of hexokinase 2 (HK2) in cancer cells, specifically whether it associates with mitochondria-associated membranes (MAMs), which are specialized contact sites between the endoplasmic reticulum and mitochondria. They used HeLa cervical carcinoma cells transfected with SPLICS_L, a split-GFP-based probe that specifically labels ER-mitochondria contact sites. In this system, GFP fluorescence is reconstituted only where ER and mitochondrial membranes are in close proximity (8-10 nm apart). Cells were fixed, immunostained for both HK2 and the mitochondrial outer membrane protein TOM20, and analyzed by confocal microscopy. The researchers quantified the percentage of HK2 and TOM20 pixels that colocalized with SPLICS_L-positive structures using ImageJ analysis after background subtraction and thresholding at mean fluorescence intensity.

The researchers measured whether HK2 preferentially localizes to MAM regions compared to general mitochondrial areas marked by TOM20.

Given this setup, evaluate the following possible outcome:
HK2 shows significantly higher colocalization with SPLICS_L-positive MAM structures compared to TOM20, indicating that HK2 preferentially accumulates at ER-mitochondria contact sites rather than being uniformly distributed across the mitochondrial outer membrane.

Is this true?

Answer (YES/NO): YES